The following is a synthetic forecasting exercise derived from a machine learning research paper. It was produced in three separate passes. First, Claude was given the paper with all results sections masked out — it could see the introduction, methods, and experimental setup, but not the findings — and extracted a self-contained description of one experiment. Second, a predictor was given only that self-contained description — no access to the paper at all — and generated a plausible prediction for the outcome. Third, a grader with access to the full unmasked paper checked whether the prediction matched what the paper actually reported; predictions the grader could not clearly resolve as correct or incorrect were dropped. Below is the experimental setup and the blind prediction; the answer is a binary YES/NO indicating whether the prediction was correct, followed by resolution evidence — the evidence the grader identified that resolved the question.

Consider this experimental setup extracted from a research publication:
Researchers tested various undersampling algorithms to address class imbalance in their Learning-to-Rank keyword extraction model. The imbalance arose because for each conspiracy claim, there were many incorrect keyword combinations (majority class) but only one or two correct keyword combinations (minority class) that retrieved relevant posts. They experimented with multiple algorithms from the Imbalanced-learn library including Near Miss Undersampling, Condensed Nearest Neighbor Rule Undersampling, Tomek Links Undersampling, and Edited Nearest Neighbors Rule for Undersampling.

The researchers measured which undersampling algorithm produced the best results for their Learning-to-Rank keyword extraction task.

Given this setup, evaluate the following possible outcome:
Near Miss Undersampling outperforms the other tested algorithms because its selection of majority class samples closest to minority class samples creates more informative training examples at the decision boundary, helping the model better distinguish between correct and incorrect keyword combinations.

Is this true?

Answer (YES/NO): YES